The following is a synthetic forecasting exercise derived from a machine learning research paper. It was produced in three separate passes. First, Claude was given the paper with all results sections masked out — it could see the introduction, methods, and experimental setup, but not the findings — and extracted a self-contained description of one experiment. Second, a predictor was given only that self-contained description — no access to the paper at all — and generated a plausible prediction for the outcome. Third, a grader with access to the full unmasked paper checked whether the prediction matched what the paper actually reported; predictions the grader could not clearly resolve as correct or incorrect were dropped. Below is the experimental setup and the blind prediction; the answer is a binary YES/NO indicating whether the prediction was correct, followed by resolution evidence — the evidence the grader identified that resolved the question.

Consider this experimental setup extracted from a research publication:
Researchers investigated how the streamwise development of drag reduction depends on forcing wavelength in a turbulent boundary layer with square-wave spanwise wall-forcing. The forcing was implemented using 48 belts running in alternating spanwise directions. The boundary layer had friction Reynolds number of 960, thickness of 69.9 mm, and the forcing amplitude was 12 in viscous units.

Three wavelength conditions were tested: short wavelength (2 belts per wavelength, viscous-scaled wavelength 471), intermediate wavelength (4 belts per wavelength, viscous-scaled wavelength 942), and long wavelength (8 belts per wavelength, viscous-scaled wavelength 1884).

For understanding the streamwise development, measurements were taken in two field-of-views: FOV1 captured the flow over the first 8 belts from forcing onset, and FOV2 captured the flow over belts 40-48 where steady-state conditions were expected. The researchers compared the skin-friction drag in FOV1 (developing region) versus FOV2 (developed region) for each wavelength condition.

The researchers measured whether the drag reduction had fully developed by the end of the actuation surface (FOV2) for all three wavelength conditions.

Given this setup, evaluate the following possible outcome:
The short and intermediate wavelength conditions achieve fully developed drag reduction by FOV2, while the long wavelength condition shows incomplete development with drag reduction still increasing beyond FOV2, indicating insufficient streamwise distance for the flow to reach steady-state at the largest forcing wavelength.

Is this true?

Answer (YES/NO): NO